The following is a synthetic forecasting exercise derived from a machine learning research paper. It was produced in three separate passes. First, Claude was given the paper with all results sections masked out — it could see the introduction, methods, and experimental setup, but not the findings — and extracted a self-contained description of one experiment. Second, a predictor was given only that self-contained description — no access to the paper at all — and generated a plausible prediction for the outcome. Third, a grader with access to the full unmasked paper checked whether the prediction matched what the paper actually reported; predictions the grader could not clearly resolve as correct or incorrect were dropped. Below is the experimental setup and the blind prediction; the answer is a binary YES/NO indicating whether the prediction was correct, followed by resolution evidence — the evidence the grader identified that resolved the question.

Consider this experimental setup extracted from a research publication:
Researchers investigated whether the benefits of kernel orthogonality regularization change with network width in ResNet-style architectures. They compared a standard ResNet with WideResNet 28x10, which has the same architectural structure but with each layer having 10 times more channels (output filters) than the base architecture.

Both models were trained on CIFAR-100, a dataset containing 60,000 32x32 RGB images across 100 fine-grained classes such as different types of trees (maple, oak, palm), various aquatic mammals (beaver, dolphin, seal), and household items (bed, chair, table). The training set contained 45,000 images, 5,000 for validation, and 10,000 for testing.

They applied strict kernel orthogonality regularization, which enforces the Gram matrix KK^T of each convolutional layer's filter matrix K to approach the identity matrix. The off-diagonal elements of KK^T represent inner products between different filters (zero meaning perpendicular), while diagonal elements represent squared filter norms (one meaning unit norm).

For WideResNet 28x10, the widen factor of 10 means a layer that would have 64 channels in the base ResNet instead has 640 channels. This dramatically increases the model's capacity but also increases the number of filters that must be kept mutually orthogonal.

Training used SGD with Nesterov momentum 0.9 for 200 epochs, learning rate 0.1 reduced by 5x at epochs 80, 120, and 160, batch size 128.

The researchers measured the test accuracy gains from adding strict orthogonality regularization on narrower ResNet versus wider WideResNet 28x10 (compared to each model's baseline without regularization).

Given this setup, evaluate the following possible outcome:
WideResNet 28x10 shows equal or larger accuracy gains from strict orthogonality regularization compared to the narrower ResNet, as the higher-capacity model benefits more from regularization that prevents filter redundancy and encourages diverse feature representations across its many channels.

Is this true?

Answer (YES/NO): NO